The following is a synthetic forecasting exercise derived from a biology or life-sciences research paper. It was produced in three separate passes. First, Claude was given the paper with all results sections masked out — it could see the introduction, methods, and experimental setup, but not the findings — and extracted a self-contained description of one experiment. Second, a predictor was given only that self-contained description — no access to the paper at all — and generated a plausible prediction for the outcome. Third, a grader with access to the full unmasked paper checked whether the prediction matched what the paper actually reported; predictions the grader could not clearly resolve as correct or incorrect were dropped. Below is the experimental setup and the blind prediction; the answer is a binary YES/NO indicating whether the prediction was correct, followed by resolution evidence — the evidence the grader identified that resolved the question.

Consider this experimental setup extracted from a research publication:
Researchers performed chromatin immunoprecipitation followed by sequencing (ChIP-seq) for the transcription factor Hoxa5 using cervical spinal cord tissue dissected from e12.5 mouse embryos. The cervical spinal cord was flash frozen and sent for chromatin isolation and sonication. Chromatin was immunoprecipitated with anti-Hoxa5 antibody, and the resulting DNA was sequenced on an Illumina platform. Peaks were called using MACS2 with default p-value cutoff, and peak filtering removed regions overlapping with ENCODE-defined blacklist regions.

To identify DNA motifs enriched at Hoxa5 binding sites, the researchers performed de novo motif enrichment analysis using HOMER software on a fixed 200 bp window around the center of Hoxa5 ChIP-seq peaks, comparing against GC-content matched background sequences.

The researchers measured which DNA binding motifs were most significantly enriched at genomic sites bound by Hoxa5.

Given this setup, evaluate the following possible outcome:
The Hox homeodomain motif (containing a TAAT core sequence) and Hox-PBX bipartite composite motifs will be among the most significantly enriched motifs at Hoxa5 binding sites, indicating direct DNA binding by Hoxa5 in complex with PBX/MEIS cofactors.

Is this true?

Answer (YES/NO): NO